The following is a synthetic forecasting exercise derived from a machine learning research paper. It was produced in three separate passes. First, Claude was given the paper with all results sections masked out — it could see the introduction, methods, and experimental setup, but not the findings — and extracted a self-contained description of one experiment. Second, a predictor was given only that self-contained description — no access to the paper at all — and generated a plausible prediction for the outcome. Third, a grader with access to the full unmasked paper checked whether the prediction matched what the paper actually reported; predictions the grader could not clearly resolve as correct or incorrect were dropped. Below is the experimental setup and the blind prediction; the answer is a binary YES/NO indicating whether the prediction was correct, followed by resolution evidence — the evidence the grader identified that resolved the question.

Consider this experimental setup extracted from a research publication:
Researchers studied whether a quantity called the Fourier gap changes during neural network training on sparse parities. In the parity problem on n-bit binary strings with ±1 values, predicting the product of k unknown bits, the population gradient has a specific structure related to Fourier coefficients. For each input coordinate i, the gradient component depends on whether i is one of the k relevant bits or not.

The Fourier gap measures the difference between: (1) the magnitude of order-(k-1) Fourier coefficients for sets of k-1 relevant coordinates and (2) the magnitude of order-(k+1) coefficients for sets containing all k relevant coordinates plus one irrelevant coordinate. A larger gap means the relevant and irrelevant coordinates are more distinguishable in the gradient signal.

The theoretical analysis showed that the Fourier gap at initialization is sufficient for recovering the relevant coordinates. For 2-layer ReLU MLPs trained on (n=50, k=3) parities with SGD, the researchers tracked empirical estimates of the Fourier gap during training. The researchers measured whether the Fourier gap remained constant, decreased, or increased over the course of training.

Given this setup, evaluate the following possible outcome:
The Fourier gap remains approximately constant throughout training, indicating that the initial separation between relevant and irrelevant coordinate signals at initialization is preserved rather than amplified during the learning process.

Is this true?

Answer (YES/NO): NO